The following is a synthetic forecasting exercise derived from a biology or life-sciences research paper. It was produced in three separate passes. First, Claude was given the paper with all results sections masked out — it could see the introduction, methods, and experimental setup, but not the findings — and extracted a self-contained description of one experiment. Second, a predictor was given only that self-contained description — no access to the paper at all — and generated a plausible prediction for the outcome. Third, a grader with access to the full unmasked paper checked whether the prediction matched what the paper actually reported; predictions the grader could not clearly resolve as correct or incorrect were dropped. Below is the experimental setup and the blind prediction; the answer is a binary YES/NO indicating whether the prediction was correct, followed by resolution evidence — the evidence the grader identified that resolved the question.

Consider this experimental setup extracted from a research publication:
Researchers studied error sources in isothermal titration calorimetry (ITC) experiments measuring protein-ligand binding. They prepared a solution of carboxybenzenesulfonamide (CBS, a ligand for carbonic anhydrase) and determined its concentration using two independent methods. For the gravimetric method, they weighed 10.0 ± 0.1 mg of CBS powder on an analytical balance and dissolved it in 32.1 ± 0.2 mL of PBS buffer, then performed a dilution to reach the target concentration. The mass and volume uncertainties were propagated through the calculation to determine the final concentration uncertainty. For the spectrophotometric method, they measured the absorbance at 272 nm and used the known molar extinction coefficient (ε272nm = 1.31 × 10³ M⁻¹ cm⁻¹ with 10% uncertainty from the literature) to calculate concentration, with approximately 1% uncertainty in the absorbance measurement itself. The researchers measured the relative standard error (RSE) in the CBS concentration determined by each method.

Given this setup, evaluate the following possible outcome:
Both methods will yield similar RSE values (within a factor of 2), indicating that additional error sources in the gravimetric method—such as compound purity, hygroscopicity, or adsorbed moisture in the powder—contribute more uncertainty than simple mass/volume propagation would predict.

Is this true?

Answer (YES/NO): NO